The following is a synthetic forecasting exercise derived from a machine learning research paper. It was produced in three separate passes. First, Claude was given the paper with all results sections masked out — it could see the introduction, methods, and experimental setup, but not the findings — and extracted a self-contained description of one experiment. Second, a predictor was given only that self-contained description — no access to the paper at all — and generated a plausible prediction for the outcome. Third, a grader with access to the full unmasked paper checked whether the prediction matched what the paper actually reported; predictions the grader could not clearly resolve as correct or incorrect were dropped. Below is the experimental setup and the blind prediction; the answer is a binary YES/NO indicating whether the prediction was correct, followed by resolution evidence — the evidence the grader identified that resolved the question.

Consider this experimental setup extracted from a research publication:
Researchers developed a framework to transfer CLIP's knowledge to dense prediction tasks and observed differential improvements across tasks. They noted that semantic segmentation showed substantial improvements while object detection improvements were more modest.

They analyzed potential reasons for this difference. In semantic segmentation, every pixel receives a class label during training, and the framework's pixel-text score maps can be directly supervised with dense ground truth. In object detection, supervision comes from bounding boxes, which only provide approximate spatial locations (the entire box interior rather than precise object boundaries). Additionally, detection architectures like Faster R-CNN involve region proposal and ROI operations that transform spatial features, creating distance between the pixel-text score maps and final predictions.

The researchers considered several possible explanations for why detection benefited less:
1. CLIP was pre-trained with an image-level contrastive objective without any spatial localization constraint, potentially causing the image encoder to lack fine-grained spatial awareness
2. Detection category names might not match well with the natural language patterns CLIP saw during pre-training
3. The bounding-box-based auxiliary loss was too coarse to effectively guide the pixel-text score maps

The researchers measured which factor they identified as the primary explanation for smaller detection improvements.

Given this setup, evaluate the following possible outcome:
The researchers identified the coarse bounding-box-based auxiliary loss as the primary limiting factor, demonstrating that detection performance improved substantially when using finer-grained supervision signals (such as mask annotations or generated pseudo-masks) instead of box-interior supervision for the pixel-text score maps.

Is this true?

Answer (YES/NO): NO